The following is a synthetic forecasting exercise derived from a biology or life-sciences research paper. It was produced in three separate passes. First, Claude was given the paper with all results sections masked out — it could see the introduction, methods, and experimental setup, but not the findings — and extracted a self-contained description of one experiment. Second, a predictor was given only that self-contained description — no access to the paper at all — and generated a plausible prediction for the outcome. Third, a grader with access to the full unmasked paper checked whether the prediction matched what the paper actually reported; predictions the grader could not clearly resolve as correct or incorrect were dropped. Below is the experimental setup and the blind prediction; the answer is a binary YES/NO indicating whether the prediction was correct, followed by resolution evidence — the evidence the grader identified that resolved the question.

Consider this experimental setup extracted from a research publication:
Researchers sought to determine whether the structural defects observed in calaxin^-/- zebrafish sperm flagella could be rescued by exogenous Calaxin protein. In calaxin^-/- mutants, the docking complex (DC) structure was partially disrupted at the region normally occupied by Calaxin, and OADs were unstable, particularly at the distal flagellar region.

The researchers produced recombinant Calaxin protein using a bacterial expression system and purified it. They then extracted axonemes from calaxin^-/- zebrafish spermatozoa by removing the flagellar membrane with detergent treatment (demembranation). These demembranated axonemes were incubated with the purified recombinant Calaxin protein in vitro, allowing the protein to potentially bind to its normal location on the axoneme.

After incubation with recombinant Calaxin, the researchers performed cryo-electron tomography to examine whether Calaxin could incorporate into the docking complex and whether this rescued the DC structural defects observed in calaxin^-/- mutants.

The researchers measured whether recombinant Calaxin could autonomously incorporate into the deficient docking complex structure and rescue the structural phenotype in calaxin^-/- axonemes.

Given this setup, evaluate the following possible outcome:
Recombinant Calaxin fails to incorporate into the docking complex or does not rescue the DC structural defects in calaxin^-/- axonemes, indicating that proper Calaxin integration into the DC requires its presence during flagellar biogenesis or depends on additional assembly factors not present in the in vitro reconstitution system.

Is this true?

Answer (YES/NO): NO